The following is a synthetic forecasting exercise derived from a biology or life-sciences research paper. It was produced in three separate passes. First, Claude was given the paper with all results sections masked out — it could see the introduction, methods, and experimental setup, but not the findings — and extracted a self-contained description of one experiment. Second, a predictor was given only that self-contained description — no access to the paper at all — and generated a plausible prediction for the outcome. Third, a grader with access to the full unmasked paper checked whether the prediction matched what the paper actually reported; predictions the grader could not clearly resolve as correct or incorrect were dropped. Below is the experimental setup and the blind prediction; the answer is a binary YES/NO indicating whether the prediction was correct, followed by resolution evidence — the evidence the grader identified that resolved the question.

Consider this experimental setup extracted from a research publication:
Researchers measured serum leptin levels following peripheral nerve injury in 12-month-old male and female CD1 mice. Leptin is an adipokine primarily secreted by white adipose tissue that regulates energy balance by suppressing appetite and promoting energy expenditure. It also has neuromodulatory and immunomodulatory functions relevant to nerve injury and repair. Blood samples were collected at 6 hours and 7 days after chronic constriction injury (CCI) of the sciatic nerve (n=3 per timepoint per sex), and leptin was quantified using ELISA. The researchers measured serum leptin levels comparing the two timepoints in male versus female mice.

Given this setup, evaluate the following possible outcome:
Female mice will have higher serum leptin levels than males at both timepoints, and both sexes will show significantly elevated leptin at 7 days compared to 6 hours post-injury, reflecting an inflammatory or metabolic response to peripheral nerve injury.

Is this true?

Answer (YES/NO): NO